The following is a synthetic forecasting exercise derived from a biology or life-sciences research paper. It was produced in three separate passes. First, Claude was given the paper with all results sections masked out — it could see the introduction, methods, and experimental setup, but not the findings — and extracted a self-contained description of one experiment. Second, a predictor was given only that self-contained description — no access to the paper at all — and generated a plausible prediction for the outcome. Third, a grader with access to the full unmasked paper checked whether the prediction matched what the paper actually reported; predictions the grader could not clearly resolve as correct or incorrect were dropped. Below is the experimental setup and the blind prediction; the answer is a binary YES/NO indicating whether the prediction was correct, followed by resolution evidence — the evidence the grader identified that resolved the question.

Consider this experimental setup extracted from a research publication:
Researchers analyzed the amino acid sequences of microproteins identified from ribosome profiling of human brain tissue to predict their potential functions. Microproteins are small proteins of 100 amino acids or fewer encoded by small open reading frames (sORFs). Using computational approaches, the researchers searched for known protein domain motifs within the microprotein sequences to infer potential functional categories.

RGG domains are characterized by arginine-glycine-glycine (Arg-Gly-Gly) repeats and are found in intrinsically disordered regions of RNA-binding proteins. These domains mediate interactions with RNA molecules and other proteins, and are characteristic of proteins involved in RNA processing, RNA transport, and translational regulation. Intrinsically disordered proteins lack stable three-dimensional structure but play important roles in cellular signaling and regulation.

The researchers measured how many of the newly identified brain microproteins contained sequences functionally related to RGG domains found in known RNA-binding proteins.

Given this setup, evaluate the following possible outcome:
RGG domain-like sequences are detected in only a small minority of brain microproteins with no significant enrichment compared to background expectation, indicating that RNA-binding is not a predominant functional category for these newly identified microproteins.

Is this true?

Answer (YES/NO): NO